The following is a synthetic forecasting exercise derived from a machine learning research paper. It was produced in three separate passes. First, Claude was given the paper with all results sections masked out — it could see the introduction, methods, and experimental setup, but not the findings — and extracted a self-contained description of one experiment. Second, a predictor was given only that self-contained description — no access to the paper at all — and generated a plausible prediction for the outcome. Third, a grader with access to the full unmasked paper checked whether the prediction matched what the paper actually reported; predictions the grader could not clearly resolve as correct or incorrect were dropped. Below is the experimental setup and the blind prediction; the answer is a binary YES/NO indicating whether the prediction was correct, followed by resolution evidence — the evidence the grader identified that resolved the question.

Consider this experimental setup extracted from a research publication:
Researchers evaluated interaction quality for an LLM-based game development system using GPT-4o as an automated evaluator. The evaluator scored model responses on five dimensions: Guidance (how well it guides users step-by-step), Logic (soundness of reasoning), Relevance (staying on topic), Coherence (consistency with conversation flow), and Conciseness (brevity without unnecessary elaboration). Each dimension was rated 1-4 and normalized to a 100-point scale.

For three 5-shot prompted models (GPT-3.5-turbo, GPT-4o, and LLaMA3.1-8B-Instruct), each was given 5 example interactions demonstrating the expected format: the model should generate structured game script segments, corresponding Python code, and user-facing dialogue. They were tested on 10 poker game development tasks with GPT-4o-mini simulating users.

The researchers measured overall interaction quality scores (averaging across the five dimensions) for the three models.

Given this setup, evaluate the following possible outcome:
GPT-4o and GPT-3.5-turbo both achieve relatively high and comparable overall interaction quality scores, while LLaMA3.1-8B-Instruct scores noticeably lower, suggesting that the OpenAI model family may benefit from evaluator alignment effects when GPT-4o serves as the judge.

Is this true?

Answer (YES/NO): NO